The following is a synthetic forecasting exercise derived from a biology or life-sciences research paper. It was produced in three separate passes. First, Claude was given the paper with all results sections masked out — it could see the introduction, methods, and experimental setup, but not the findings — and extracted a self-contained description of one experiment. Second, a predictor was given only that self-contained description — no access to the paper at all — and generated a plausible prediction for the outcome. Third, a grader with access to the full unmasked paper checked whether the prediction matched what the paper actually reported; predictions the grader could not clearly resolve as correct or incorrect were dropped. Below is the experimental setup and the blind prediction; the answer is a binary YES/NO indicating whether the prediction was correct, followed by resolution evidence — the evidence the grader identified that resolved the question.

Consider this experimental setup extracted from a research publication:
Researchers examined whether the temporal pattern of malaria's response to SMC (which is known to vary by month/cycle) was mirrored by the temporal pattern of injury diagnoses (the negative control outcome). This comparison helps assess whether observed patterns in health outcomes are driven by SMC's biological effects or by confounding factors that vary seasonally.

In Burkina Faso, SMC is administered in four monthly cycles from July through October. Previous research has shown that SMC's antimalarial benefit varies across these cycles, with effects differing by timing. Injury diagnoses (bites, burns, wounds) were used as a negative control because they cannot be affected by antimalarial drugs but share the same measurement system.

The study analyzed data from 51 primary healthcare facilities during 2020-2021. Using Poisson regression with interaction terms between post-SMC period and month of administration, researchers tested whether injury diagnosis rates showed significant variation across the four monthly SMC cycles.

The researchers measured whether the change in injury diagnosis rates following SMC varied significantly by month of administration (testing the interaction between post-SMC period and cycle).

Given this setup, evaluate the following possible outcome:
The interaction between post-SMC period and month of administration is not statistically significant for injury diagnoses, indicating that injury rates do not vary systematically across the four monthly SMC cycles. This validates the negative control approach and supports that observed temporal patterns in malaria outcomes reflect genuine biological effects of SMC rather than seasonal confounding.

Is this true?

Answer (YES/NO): YES